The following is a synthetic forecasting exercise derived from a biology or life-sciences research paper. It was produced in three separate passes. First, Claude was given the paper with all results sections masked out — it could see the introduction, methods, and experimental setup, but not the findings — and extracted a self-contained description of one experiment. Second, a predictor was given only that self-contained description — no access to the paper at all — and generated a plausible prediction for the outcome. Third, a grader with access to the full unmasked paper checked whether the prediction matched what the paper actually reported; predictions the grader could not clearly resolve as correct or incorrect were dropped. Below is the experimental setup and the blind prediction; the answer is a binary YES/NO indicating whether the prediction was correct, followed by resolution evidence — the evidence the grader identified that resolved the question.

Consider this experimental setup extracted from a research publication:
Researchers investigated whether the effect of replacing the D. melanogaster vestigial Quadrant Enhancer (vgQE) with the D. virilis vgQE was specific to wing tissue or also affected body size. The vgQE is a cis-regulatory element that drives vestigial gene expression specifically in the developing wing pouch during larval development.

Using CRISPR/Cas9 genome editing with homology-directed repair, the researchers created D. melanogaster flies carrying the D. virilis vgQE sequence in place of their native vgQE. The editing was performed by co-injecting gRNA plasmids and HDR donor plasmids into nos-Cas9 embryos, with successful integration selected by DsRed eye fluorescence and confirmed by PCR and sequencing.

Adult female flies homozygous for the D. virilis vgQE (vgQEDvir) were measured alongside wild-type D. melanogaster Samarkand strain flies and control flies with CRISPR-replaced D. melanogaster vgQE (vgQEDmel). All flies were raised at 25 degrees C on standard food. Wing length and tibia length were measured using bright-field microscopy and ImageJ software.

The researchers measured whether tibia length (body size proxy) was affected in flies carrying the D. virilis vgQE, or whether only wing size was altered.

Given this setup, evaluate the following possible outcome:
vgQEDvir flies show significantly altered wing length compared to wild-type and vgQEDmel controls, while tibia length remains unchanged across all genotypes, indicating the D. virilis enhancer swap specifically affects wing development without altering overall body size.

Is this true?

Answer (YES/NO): NO